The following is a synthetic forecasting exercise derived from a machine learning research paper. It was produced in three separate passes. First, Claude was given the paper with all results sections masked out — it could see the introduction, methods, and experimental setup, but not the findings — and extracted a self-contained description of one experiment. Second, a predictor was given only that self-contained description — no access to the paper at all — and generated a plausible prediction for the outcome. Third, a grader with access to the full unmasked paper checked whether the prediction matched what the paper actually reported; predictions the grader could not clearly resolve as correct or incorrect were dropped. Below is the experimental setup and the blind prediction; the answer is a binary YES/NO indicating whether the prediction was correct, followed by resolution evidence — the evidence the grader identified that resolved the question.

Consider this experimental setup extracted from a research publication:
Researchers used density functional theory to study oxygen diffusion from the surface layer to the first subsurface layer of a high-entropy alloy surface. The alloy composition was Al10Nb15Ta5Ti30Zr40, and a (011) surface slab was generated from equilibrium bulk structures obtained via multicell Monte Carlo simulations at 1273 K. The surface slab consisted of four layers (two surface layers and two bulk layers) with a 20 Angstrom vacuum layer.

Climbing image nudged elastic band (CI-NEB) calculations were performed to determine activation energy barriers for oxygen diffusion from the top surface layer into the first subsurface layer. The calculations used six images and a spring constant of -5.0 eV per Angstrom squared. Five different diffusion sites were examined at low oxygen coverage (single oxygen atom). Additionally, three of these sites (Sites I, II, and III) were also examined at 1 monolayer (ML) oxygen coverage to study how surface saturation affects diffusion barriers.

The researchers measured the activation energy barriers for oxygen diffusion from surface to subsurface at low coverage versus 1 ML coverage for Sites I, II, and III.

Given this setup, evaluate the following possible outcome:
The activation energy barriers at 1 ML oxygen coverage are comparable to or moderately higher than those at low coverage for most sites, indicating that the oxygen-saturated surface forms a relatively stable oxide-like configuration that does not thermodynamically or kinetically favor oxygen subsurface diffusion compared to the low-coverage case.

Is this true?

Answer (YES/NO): NO